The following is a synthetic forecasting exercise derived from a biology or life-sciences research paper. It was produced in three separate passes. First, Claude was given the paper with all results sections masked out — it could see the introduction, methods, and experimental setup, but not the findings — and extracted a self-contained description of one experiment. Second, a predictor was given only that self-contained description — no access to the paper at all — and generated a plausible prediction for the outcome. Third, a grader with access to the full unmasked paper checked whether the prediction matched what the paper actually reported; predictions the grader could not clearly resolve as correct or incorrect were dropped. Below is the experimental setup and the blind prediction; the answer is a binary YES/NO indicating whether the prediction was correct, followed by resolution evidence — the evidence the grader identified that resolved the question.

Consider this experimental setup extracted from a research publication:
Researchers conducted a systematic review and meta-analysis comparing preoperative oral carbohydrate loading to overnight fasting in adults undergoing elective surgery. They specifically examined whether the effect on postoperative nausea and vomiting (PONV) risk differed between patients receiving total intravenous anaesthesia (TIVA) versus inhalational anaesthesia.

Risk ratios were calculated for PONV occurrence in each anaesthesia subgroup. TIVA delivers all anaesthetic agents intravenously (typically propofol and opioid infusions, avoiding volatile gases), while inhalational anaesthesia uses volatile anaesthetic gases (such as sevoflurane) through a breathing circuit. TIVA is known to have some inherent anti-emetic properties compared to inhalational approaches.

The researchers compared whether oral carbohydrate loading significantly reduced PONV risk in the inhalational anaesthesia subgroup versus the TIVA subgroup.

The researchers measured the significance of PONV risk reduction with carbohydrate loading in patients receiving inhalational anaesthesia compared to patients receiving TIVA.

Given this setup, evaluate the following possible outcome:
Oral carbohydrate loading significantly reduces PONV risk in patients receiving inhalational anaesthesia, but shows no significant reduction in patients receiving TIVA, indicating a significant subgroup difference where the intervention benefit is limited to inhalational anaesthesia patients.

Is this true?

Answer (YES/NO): YES